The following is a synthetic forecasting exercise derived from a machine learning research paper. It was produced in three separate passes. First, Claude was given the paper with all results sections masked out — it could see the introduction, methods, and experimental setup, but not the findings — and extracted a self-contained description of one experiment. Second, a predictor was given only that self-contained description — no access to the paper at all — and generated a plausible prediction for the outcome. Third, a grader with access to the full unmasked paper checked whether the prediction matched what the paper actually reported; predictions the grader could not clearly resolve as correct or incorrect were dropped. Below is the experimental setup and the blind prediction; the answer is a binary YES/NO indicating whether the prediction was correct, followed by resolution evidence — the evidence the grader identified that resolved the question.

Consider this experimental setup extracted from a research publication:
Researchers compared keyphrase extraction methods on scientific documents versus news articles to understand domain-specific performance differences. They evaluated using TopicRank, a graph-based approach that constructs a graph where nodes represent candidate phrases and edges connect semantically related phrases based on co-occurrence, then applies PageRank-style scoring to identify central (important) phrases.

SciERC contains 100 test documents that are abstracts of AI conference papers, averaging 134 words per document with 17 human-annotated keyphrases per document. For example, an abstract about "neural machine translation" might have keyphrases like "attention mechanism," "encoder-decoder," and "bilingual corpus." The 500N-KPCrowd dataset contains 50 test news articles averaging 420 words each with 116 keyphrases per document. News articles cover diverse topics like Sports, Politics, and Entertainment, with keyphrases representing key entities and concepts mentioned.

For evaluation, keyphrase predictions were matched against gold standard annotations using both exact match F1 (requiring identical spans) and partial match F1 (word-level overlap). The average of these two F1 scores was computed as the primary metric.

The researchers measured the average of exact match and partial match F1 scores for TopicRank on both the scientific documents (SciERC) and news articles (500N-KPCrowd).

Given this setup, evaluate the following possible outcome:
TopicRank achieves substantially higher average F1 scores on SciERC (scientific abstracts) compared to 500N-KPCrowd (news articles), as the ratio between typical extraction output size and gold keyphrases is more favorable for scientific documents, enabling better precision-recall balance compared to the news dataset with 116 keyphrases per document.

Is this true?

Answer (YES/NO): YES